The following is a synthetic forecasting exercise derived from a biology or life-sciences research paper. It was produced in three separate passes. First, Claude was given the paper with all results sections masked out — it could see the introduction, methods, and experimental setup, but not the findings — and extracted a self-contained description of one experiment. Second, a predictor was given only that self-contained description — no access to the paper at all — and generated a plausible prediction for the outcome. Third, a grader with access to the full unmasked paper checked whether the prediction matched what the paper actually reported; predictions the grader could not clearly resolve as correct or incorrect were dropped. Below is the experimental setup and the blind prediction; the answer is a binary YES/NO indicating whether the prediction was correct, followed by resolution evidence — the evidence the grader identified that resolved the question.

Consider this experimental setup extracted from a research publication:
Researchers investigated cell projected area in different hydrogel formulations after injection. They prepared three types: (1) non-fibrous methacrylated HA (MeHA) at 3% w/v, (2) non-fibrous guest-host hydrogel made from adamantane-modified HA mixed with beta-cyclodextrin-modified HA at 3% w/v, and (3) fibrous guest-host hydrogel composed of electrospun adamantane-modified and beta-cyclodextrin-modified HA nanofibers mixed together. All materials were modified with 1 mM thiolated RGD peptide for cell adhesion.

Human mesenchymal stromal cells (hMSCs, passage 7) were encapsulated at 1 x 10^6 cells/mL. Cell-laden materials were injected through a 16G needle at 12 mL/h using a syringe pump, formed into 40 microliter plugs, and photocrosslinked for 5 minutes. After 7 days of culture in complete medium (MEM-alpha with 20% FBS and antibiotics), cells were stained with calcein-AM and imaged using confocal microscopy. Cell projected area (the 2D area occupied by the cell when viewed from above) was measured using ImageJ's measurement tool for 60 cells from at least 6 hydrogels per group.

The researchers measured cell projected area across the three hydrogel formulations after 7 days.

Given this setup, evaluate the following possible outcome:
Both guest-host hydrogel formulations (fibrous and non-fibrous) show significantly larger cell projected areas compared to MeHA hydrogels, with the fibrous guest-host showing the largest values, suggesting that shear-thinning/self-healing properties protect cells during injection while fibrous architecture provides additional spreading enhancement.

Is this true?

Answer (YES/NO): NO